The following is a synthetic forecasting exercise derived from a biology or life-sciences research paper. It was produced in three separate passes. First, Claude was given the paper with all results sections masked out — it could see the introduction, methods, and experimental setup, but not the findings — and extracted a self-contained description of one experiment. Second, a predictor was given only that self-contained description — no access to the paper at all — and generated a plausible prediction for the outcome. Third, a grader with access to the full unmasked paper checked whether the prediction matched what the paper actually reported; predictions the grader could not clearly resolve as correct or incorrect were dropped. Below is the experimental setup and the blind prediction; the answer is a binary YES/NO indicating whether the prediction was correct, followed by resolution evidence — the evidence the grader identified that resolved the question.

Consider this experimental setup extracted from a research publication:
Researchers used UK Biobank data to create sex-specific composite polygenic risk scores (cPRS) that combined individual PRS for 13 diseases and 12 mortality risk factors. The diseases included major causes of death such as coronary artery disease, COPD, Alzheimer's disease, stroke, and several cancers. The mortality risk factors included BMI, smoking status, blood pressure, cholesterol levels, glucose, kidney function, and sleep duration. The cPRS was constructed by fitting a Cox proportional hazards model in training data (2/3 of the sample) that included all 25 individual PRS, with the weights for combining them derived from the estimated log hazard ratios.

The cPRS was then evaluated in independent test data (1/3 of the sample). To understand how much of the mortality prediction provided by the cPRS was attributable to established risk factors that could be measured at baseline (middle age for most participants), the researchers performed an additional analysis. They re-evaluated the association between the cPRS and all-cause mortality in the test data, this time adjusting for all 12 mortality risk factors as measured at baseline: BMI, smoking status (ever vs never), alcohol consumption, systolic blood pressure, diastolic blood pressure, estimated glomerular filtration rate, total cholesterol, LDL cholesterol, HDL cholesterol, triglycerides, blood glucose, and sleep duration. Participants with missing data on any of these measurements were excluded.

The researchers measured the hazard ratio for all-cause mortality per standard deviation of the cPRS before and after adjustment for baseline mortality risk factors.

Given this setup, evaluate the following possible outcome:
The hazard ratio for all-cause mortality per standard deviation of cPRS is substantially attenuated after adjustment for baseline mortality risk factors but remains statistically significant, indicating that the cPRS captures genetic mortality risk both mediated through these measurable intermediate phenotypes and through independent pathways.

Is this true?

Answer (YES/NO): NO